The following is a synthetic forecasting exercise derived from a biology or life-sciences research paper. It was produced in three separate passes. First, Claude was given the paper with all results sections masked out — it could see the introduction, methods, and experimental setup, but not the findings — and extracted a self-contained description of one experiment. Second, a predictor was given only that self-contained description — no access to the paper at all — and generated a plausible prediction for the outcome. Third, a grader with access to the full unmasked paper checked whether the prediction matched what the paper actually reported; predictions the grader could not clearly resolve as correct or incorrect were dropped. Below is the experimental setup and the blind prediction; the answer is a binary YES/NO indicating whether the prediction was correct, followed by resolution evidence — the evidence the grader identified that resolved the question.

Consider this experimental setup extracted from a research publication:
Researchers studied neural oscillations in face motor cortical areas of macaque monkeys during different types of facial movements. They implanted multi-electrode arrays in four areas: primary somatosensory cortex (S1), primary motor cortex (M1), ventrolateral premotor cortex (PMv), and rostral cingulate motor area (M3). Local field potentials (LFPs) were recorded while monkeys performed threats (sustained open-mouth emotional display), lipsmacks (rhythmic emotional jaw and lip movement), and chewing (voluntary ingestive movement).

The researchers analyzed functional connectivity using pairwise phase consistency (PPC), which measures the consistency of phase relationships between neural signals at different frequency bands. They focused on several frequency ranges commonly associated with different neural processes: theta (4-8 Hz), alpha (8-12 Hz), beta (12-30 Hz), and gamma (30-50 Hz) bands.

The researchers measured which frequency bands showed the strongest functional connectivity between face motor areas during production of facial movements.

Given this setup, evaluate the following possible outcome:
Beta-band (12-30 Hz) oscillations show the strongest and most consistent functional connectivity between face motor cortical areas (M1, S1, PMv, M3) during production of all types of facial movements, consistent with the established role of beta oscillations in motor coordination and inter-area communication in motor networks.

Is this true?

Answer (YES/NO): NO